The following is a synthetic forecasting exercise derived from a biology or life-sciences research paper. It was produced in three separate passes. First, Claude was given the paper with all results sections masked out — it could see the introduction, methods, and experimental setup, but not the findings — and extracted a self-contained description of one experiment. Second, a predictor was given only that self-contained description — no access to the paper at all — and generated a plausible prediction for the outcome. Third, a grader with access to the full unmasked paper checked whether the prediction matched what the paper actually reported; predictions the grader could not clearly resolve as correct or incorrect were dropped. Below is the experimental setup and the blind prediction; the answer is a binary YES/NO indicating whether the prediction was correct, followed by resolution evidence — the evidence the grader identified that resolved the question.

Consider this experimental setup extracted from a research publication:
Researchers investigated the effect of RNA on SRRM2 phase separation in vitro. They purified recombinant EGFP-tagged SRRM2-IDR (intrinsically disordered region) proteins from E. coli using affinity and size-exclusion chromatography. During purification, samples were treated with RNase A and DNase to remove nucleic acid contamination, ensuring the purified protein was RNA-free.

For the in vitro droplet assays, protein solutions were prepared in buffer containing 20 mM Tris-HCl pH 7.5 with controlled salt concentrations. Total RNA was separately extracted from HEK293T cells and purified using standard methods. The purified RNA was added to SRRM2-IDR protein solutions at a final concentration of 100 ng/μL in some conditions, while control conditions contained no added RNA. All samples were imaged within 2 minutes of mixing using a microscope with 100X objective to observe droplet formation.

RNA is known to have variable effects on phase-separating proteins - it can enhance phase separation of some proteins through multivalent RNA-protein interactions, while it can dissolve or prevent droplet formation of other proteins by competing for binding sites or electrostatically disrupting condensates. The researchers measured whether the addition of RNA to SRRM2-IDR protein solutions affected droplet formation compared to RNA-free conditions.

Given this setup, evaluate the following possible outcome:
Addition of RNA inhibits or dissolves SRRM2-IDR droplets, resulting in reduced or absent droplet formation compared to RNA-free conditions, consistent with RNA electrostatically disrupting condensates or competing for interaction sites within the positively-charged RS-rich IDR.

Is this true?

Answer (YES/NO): NO